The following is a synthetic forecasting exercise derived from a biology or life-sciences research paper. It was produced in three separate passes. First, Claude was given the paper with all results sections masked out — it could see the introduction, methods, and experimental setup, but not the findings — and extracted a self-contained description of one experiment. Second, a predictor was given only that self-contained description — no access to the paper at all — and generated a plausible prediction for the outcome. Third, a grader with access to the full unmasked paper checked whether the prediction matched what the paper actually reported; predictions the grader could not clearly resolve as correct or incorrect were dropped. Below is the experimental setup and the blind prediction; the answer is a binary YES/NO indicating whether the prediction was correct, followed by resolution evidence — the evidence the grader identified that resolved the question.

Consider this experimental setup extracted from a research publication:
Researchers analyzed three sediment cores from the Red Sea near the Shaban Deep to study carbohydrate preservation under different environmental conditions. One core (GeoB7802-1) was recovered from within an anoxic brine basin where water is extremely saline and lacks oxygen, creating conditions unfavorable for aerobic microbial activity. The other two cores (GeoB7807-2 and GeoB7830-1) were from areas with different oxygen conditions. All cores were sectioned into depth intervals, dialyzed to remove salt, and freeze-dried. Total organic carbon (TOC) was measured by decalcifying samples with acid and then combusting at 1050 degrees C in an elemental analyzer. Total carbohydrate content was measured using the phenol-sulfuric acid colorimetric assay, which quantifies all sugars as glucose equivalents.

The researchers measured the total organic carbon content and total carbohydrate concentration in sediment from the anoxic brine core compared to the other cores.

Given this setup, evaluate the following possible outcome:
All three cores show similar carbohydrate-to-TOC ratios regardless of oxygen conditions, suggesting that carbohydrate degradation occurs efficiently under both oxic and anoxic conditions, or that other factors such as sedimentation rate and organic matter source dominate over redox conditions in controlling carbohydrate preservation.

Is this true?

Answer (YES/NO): YES